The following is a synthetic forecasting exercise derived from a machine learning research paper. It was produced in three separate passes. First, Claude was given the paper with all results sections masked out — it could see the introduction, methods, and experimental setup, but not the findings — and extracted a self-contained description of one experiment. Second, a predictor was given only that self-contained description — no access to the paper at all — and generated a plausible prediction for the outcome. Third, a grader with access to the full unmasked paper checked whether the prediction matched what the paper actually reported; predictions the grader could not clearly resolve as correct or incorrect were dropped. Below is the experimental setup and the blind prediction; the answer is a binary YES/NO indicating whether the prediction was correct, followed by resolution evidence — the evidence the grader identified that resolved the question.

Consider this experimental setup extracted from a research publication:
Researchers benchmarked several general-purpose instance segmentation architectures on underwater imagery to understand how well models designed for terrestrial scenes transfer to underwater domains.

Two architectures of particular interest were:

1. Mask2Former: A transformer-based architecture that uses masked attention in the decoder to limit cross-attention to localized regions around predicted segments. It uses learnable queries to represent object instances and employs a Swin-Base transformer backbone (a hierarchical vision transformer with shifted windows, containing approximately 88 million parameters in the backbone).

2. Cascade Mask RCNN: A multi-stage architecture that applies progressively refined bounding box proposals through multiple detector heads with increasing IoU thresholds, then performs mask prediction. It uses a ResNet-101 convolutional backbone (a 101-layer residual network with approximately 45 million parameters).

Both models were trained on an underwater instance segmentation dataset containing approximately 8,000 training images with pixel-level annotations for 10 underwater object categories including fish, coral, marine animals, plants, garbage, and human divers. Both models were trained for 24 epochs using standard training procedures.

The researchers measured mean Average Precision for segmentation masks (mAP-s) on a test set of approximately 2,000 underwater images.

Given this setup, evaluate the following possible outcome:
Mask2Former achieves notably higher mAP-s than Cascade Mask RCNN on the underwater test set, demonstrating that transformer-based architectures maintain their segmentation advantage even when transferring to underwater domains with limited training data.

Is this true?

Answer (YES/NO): NO